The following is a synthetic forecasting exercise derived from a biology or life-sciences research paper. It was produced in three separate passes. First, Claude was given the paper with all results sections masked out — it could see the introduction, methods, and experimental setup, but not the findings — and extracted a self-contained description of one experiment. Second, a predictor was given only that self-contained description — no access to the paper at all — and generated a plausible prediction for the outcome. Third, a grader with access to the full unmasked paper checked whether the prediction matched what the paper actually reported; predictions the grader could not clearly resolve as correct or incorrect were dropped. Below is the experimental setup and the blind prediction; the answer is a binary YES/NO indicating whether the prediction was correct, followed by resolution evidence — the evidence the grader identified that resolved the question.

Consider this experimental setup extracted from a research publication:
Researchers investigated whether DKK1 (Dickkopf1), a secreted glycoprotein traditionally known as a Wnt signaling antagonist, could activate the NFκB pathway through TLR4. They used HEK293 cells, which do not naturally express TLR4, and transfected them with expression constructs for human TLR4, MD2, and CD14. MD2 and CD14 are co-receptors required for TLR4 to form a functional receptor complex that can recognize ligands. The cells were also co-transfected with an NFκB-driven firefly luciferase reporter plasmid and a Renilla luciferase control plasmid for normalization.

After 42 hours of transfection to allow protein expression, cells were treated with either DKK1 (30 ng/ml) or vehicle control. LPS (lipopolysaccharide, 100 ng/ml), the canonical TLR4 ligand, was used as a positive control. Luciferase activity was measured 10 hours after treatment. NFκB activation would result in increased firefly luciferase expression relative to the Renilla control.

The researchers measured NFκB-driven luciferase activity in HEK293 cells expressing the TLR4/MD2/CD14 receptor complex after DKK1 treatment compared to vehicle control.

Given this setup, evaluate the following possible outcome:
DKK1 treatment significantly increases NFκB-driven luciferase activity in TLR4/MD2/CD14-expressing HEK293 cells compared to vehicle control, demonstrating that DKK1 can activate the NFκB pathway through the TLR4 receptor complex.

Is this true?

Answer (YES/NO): YES